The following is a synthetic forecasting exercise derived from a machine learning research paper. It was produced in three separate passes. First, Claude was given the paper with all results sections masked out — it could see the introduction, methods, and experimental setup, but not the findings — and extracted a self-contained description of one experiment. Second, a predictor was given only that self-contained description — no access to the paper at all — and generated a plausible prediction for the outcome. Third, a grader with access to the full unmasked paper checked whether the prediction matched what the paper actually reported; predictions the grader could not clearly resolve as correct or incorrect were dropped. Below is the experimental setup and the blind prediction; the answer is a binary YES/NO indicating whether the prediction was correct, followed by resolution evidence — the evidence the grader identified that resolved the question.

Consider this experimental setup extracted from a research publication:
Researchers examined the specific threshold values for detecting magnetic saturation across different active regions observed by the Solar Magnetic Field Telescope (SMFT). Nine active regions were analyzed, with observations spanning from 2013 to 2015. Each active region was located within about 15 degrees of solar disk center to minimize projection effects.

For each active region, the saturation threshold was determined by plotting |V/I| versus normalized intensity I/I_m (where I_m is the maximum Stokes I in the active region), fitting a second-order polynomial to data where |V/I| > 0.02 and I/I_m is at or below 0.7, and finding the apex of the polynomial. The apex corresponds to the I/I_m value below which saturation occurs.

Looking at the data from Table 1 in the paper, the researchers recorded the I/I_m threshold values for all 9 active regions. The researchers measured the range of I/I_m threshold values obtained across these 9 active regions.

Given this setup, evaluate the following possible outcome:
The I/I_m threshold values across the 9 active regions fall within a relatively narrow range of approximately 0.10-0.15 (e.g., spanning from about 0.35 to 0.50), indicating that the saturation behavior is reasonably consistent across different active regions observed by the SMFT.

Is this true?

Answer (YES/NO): NO